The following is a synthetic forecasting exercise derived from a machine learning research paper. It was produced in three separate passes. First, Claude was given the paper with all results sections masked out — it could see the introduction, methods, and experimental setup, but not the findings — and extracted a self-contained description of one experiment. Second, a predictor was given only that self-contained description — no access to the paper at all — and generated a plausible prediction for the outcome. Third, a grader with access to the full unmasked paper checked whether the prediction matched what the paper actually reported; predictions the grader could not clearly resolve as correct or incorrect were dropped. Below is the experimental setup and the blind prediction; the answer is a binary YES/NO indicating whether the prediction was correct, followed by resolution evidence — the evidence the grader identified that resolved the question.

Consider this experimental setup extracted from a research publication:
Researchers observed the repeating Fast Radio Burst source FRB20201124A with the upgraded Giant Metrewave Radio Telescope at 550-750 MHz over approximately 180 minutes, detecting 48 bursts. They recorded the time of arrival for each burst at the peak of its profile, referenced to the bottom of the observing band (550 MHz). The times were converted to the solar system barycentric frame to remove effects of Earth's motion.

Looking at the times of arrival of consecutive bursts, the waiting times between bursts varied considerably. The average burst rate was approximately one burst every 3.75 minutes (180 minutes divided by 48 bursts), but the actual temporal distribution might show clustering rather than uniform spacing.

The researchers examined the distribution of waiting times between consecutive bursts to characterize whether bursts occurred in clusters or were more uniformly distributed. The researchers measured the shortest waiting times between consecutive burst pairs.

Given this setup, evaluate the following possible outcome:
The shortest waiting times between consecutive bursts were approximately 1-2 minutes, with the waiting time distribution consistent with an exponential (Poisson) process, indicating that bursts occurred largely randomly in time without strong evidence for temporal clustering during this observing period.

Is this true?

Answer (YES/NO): NO